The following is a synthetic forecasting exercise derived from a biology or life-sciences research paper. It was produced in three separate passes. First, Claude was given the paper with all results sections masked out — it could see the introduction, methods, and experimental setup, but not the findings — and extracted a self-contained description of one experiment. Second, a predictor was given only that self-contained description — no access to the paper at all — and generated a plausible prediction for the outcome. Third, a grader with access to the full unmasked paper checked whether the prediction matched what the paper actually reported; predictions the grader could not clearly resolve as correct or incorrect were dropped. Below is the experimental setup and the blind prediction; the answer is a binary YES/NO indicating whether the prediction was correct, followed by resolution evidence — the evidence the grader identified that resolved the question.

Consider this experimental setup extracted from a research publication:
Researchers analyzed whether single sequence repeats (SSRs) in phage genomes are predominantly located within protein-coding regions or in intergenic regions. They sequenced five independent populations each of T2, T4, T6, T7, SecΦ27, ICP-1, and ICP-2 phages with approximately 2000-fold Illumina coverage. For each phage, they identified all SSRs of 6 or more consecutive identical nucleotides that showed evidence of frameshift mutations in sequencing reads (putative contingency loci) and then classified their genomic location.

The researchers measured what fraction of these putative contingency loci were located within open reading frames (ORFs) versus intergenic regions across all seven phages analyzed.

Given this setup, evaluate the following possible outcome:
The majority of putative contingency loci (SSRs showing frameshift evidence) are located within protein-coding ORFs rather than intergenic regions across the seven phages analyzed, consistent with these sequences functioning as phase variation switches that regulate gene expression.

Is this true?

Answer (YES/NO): YES